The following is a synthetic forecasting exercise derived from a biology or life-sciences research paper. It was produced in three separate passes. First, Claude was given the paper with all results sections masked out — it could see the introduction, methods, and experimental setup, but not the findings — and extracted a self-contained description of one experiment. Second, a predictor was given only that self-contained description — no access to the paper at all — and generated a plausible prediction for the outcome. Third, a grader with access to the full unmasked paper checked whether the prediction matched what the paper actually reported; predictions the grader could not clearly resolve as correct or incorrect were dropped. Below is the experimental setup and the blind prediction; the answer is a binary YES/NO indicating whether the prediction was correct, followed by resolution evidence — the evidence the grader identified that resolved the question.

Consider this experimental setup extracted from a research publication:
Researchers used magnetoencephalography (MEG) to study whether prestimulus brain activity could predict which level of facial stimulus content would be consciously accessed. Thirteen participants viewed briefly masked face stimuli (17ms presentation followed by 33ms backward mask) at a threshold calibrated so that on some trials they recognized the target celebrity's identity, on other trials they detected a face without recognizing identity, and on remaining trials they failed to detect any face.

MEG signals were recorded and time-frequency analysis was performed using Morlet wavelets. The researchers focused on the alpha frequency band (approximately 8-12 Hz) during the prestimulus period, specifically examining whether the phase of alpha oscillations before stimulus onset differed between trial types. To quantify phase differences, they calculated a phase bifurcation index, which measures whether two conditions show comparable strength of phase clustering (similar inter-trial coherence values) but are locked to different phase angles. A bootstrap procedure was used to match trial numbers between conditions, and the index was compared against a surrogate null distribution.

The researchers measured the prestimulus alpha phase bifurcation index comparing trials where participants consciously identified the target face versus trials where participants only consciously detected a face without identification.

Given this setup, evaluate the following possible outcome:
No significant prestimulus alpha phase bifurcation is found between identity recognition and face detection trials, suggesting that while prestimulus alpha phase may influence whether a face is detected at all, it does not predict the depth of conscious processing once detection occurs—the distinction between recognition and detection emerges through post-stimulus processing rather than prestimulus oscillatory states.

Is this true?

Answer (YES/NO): NO